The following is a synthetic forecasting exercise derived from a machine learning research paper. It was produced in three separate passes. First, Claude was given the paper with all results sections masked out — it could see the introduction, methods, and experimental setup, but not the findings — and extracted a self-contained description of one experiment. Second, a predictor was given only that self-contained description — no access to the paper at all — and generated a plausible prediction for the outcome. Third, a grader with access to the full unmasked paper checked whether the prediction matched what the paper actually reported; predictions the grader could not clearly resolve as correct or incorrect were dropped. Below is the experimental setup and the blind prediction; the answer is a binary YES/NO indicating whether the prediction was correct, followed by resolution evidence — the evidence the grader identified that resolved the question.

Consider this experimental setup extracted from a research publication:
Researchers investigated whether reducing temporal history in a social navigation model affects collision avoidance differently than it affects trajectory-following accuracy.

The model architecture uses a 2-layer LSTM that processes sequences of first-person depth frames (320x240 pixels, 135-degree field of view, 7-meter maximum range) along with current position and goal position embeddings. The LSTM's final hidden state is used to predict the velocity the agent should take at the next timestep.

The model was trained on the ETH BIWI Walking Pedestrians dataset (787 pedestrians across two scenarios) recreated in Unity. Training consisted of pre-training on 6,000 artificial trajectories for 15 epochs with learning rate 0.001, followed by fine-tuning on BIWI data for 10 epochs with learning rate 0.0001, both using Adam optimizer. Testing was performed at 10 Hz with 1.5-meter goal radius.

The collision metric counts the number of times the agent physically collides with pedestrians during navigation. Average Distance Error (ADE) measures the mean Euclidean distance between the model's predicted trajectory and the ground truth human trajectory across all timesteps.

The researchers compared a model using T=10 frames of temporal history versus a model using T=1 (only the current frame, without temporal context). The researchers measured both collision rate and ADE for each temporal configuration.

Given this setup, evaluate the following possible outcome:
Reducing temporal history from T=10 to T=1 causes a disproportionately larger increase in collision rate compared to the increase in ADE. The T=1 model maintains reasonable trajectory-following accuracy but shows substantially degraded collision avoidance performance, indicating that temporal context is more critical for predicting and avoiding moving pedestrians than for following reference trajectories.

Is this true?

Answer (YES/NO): NO